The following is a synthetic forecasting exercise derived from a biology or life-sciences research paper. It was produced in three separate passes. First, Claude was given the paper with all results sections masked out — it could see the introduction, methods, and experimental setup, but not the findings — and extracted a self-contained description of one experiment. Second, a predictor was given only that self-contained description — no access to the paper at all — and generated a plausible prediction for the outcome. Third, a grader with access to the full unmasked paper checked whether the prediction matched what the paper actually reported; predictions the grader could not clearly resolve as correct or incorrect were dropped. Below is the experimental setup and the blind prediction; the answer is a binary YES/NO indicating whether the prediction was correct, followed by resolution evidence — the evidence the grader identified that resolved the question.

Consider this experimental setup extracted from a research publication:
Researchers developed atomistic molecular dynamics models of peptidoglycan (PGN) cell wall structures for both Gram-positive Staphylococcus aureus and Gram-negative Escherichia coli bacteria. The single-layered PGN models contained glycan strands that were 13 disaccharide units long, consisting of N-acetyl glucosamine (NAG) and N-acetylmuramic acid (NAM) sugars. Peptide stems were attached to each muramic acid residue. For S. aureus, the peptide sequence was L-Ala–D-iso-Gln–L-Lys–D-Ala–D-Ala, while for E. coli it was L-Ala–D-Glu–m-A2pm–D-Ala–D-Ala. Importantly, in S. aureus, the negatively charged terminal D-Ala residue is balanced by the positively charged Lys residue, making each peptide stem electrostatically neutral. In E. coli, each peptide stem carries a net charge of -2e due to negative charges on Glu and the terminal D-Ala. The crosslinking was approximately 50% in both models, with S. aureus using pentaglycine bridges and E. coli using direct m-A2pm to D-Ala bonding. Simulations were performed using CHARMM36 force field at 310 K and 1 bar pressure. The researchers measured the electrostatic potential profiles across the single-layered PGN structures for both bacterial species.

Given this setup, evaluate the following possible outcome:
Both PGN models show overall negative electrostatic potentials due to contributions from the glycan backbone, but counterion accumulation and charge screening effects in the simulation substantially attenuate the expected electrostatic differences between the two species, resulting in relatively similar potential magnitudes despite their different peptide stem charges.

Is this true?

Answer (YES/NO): NO